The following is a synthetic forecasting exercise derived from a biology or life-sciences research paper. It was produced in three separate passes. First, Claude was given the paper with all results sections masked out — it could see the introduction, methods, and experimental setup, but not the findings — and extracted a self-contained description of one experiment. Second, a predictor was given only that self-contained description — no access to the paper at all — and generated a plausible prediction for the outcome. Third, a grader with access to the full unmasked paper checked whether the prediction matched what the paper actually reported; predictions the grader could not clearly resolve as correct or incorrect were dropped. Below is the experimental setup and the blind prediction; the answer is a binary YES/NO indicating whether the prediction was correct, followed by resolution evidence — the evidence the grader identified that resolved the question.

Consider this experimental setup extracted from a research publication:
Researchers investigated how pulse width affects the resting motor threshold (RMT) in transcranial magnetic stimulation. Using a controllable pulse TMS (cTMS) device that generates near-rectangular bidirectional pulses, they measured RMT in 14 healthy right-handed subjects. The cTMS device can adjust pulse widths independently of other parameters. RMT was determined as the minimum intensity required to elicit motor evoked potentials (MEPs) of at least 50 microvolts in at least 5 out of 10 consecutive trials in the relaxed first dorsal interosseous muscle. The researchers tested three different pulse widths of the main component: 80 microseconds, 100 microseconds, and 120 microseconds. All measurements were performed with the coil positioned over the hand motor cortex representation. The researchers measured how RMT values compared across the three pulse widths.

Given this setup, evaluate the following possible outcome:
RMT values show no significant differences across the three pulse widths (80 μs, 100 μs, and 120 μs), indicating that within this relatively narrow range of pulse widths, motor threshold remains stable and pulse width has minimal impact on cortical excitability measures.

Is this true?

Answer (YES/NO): NO